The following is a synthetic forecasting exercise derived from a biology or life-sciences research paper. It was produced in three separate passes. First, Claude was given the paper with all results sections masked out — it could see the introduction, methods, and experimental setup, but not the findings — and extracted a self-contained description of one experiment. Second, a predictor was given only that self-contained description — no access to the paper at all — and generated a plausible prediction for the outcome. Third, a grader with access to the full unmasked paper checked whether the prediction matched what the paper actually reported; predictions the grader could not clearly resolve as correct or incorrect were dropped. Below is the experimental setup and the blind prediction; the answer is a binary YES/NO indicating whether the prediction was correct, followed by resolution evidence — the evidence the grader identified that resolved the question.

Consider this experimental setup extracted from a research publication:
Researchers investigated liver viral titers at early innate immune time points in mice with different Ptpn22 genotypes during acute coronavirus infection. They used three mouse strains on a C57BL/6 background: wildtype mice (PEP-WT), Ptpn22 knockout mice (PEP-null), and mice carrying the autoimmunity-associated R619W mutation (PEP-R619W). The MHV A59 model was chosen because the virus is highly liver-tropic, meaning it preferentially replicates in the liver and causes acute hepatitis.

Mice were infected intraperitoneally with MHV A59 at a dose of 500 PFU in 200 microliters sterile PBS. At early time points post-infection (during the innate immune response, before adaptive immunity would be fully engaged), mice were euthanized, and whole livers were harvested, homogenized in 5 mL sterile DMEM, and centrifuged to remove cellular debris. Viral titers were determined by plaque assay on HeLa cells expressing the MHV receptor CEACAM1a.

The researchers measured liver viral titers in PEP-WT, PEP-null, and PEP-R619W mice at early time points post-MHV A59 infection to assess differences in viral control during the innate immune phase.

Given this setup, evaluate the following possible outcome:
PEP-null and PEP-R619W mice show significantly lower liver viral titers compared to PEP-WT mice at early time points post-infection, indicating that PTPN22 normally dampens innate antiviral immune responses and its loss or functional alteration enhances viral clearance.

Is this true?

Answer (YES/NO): NO